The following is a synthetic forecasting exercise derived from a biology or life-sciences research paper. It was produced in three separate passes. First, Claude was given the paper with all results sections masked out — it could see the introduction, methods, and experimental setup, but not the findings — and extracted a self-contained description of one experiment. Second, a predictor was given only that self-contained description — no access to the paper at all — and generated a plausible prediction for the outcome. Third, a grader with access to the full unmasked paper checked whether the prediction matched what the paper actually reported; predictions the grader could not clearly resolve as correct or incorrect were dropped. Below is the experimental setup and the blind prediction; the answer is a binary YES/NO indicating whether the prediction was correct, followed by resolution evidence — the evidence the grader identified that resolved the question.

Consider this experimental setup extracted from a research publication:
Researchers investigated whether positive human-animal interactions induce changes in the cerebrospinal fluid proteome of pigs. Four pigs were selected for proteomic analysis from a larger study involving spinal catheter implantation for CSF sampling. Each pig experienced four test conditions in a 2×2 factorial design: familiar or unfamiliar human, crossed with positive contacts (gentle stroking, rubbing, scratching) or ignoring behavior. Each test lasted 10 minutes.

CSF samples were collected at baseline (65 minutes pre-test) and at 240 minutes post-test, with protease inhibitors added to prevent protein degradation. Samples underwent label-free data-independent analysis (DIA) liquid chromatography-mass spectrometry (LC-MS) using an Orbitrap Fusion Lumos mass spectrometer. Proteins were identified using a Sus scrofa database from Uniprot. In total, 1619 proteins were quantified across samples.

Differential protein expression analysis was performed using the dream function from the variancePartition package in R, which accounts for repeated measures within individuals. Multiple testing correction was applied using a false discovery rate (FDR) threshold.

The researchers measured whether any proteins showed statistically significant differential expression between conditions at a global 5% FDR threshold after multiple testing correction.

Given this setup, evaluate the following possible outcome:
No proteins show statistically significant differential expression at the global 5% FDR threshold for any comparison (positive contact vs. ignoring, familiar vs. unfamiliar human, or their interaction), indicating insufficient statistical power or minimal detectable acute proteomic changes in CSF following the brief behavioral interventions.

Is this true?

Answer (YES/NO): YES